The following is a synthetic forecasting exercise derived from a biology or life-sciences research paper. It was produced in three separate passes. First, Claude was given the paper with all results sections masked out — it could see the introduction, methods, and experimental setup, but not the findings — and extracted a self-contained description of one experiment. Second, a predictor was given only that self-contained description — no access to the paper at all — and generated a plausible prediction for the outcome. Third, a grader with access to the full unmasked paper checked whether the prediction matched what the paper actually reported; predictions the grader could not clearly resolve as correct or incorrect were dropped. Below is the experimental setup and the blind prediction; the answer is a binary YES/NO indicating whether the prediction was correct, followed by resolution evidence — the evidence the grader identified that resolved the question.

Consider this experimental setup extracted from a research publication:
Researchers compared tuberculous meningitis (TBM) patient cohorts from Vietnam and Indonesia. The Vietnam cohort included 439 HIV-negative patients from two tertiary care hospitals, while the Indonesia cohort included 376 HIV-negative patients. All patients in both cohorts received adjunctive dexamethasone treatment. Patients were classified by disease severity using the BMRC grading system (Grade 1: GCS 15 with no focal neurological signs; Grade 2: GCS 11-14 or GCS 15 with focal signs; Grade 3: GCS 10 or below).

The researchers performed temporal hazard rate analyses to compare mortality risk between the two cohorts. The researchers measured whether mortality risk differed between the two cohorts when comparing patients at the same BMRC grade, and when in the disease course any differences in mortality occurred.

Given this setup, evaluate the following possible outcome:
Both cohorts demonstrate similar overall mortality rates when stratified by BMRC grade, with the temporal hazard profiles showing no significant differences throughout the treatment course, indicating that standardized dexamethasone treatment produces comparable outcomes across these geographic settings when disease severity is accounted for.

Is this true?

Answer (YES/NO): NO